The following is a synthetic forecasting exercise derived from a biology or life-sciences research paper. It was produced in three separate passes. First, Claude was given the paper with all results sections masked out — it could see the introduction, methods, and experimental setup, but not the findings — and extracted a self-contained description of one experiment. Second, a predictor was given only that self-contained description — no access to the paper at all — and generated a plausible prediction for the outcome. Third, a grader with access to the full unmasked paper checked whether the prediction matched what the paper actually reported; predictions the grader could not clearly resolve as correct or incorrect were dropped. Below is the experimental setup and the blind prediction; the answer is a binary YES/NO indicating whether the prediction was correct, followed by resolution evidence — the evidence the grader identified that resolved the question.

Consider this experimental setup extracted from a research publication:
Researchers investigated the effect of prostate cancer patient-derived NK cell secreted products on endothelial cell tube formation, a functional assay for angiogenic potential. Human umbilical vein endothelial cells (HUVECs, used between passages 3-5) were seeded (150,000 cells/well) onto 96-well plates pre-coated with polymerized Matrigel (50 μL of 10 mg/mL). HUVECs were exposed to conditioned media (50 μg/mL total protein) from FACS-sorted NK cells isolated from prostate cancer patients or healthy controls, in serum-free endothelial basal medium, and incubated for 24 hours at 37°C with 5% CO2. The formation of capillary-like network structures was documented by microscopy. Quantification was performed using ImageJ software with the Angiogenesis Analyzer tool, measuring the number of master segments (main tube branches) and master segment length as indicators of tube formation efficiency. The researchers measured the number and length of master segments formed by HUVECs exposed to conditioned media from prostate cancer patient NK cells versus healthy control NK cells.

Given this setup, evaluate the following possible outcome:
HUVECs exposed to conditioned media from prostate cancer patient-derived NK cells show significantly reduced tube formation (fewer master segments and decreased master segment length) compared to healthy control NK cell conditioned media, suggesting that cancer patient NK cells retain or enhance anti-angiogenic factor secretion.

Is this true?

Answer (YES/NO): NO